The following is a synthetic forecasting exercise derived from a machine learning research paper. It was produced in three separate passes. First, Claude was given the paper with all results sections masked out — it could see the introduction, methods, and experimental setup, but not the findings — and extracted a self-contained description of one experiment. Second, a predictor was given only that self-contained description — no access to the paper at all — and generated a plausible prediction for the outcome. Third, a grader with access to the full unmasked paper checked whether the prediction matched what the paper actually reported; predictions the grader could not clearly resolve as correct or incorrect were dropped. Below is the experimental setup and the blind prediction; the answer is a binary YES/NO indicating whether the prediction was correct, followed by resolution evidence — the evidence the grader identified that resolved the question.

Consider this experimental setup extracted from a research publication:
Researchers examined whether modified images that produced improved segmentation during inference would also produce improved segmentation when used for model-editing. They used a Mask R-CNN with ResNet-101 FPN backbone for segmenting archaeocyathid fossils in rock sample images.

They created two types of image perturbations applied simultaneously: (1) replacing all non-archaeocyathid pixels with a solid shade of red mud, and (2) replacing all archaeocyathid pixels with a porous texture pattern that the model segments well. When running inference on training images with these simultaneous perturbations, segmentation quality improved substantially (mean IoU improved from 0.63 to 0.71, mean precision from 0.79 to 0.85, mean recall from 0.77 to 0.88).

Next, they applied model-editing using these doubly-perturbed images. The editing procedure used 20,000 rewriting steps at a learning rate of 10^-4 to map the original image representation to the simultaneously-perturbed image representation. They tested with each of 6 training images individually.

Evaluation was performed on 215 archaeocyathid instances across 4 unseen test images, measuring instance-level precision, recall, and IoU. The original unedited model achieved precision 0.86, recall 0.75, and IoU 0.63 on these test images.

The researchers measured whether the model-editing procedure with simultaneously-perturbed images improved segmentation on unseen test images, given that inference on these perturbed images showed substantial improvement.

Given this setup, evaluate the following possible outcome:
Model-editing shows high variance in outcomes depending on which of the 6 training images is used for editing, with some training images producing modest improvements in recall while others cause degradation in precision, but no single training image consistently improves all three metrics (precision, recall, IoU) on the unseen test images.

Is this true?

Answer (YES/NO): NO